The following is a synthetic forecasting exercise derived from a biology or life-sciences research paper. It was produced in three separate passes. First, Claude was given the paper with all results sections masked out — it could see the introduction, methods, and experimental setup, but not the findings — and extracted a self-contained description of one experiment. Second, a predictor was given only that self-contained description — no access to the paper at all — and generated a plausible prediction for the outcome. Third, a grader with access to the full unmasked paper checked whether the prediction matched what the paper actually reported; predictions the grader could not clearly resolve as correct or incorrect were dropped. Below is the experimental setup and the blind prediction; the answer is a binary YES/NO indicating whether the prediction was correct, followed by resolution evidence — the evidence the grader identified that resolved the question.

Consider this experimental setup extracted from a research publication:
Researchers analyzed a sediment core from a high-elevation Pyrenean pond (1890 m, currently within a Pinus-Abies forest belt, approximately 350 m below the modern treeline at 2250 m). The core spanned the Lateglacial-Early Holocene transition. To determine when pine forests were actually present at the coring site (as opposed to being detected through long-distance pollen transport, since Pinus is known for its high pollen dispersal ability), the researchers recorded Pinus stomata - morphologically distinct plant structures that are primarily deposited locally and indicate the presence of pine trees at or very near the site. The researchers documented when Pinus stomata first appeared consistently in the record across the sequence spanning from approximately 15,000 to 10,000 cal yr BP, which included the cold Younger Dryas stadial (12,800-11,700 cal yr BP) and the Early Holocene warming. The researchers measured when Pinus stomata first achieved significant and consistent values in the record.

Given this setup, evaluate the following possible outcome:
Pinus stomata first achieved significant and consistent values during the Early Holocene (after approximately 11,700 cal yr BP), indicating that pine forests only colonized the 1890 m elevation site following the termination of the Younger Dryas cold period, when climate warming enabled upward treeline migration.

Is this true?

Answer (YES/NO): YES